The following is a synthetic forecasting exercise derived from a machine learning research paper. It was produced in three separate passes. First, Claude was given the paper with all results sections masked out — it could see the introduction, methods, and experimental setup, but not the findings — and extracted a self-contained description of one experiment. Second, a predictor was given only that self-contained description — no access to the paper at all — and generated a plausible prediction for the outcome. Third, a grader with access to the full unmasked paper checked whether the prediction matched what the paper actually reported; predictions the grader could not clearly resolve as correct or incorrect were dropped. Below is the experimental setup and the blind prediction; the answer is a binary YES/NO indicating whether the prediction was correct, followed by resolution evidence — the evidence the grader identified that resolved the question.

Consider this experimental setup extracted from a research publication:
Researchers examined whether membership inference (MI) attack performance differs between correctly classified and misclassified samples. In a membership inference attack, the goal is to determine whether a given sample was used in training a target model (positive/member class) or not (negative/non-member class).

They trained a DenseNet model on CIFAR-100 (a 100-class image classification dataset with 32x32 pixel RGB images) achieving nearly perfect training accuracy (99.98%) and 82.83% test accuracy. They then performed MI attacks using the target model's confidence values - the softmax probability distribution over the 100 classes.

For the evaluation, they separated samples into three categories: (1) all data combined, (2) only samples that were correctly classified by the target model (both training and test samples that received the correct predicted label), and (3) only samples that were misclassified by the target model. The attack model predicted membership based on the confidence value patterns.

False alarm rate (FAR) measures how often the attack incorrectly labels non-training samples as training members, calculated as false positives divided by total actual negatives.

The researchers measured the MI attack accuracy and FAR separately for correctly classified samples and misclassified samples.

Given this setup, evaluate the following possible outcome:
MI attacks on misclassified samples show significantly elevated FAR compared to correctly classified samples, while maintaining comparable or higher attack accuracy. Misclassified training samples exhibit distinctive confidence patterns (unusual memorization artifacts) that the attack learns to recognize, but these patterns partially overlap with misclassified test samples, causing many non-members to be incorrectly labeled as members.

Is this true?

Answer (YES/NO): NO